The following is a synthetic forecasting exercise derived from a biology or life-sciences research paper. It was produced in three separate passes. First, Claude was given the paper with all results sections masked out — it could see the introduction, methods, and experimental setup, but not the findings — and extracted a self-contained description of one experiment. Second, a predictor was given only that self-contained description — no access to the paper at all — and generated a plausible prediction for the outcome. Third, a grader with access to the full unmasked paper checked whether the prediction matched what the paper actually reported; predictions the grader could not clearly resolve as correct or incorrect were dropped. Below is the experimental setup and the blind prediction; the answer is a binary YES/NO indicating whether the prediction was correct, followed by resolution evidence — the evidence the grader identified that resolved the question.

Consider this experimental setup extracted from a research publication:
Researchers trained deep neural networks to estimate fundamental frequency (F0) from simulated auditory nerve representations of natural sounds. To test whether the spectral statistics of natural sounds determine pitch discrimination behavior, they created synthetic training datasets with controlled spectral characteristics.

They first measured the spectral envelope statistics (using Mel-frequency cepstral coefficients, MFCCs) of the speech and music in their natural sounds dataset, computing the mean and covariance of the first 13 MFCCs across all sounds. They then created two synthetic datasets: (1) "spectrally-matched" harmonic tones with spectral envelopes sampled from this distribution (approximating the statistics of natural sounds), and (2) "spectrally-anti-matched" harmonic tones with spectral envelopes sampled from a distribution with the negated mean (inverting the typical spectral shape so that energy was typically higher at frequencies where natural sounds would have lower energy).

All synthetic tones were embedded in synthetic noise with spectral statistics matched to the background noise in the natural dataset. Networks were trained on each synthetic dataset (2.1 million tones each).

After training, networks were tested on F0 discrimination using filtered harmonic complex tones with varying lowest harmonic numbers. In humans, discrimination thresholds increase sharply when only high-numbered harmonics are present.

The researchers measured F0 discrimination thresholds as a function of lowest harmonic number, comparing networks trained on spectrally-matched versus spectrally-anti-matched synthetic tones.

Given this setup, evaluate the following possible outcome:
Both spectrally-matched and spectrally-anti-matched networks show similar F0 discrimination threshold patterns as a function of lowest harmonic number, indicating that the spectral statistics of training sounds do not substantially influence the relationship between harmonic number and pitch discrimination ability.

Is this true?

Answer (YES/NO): NO